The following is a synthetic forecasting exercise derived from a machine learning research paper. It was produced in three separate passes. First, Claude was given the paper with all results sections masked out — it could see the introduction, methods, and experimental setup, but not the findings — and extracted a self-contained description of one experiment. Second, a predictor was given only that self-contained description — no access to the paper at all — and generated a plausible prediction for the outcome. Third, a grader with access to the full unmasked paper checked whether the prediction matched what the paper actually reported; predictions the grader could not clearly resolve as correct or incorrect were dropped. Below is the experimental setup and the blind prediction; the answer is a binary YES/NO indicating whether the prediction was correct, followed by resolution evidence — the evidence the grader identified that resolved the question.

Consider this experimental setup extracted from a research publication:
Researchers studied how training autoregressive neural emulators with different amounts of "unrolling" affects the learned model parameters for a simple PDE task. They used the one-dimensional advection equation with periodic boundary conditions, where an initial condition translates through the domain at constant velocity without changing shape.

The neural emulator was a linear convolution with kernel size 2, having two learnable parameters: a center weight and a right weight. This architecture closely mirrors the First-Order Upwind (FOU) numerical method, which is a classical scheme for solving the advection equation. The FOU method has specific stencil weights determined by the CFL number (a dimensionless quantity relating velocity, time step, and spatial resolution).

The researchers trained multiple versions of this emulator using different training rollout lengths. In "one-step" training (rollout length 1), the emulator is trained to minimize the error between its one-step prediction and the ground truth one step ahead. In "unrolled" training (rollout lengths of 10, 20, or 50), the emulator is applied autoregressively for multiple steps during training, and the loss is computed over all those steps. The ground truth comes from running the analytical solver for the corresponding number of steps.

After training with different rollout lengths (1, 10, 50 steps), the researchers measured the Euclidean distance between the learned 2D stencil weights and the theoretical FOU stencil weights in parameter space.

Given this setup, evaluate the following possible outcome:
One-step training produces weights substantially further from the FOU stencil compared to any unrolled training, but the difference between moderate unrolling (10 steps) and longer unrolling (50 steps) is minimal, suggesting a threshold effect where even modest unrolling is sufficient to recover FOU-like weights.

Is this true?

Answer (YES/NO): NO